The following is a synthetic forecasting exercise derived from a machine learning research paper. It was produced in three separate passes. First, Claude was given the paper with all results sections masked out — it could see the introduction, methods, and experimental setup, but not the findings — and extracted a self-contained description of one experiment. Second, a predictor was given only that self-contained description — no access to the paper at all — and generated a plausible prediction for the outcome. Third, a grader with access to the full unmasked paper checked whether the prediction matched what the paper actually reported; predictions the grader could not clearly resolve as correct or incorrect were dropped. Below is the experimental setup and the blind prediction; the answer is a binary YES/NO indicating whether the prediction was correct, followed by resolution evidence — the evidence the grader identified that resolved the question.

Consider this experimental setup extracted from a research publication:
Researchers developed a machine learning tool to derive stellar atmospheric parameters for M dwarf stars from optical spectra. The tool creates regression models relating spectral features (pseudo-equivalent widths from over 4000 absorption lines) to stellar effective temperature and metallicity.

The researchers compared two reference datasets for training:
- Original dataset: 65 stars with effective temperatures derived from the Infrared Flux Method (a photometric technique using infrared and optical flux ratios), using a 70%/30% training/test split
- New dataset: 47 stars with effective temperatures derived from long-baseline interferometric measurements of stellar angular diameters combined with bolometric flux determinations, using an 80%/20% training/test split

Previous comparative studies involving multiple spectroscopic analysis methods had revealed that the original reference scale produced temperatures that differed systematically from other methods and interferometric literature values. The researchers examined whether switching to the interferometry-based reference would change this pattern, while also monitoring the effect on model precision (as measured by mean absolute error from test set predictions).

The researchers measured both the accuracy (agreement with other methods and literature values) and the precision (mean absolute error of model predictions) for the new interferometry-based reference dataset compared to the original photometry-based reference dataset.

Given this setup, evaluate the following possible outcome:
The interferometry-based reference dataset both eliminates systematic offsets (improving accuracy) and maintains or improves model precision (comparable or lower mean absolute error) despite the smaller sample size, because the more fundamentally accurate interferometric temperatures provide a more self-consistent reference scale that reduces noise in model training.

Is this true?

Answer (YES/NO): NO